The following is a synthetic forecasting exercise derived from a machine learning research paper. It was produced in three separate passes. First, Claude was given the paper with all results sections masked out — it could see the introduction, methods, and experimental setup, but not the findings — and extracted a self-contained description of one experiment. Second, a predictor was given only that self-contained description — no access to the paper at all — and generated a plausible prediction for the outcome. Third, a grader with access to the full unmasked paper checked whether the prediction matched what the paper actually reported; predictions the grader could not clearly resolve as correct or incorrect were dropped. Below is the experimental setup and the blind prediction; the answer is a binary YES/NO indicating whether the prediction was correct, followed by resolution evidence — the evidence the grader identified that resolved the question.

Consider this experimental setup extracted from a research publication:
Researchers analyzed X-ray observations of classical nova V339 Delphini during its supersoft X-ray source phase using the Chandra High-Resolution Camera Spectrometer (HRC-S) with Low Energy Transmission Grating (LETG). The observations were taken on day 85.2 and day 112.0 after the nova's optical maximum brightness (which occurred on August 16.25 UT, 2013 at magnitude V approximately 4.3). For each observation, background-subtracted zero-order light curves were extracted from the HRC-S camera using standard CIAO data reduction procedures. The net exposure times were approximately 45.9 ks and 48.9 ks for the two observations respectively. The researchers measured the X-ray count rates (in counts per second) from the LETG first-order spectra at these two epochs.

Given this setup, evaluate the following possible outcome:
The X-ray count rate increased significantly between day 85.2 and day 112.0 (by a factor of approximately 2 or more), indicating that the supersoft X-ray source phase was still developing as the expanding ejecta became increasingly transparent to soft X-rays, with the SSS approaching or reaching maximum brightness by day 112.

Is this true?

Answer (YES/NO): NO